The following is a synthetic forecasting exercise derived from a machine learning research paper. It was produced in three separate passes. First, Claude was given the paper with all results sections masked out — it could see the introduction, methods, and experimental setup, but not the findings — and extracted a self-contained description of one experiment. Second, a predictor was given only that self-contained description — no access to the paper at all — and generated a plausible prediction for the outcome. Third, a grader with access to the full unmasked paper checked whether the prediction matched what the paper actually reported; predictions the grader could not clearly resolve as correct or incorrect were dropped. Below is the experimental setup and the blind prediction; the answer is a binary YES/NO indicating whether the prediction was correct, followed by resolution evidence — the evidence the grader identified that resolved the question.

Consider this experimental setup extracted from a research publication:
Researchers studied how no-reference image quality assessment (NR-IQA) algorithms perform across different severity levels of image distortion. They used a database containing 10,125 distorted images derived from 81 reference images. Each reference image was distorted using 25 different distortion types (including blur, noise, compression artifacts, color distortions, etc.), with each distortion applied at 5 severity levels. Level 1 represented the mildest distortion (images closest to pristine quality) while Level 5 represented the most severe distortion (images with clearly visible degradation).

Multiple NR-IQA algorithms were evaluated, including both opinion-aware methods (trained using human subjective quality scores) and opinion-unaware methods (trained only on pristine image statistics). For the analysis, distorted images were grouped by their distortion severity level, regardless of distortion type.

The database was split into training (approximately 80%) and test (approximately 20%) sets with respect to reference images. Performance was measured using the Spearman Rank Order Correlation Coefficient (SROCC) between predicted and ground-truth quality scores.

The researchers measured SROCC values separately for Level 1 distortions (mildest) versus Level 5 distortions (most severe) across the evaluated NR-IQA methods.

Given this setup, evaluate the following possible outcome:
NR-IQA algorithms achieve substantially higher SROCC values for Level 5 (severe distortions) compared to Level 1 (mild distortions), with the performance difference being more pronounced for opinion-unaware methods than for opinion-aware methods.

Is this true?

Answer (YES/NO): NO